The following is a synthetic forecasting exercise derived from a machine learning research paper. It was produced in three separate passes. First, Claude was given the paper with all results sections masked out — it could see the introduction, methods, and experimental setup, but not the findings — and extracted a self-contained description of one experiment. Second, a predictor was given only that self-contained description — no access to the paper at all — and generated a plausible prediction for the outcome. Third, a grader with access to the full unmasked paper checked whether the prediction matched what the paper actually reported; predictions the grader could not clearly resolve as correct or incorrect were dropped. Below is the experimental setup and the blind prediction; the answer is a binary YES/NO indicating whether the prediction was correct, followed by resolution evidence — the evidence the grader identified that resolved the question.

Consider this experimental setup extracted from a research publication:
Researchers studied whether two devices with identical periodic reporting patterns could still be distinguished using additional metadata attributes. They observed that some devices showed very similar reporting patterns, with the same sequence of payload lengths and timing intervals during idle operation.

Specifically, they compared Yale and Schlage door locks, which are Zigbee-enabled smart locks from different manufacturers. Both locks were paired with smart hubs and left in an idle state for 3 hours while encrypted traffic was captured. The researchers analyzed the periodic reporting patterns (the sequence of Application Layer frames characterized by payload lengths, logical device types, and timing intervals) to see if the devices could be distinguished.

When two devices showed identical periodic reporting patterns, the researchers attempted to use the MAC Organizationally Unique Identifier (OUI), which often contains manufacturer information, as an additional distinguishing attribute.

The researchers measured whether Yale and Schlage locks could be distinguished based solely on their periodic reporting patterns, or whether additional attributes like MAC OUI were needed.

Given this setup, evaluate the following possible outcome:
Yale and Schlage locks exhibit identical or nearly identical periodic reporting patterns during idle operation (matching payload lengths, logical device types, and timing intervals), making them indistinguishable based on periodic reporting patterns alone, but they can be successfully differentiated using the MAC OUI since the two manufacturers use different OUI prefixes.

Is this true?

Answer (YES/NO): YES